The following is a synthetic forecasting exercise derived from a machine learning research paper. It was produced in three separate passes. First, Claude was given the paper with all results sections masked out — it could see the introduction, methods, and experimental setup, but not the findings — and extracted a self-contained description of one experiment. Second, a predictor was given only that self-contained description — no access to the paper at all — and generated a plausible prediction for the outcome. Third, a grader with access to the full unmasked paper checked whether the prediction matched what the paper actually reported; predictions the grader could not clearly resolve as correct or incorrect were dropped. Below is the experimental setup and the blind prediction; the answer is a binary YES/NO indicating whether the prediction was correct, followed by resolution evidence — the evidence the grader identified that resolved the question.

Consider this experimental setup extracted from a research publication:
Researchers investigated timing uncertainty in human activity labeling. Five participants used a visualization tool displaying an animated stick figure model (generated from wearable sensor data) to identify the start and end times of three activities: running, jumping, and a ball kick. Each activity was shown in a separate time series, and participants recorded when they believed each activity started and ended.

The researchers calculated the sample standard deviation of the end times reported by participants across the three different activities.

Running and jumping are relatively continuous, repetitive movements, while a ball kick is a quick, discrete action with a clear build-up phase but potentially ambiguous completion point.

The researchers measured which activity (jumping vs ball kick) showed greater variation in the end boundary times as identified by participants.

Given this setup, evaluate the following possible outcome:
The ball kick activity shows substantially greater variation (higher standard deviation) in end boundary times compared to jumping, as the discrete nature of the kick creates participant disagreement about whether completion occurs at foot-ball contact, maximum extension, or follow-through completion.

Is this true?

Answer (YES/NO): YES